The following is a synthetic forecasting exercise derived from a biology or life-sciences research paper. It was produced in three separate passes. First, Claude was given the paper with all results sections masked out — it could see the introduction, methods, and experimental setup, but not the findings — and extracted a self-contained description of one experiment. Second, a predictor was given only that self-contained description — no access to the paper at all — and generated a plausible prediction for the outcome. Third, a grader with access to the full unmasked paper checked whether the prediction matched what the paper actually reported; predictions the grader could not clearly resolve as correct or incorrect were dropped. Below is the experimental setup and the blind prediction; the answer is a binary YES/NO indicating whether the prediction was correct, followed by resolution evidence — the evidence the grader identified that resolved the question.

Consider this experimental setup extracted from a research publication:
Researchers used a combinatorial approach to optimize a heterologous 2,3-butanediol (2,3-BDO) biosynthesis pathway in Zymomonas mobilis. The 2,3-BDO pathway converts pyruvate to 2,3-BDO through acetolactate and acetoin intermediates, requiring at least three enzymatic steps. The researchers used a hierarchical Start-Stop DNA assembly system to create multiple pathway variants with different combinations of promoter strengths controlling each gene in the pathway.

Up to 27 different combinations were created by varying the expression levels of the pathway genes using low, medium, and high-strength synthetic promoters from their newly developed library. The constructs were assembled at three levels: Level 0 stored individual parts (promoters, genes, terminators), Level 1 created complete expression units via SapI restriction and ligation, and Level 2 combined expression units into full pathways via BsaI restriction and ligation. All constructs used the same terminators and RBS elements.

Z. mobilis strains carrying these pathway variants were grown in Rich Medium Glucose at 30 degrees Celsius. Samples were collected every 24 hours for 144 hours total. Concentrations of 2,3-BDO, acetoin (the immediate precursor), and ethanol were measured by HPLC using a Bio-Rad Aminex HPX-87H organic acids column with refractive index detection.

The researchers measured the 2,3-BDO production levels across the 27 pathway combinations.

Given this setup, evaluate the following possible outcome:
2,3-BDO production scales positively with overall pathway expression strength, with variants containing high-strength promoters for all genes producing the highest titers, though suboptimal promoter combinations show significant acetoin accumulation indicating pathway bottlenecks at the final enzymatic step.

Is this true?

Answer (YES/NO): NO